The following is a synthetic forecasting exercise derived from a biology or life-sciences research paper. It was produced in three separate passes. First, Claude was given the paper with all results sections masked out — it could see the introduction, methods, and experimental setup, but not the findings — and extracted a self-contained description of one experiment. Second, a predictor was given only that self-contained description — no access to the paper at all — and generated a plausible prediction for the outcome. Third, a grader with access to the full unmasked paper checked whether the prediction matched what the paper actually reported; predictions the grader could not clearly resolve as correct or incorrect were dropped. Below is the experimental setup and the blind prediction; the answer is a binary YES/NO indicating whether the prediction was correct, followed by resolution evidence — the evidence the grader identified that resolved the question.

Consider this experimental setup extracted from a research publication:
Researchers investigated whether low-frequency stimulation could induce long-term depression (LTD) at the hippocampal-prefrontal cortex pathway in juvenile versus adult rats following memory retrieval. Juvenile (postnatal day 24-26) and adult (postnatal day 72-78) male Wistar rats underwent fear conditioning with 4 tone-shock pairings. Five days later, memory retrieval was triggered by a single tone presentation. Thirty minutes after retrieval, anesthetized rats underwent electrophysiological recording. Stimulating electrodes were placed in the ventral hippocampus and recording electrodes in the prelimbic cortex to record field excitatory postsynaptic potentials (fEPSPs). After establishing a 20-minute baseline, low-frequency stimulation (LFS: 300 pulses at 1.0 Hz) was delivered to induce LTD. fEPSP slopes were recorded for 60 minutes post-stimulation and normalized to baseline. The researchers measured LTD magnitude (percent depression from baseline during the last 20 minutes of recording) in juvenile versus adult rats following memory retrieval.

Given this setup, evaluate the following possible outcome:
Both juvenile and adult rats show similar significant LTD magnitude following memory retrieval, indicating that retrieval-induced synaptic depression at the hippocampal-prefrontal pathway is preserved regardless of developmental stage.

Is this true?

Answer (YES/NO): NO